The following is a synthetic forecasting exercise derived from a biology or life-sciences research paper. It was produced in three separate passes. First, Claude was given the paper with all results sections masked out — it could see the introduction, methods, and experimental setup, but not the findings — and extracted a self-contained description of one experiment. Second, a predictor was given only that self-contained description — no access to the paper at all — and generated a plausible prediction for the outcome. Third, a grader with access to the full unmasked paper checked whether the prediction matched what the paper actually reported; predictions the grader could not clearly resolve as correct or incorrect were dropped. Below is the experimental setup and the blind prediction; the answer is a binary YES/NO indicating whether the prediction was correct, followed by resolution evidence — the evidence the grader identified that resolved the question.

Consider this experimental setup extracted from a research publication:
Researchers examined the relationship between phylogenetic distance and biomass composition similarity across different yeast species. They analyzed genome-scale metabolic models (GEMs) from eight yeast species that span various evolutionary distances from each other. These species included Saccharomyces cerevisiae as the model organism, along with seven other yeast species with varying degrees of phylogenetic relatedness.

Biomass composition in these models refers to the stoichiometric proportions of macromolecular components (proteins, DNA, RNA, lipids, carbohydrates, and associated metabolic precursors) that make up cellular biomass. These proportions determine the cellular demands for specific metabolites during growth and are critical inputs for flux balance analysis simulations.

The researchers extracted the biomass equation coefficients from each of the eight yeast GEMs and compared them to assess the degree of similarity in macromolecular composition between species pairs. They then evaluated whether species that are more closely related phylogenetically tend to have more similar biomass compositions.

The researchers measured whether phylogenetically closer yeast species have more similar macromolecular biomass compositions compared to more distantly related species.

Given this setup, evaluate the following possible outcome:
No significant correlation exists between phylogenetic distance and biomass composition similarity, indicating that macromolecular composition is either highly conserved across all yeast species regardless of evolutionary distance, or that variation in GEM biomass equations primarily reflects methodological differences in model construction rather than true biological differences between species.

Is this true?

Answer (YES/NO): NO